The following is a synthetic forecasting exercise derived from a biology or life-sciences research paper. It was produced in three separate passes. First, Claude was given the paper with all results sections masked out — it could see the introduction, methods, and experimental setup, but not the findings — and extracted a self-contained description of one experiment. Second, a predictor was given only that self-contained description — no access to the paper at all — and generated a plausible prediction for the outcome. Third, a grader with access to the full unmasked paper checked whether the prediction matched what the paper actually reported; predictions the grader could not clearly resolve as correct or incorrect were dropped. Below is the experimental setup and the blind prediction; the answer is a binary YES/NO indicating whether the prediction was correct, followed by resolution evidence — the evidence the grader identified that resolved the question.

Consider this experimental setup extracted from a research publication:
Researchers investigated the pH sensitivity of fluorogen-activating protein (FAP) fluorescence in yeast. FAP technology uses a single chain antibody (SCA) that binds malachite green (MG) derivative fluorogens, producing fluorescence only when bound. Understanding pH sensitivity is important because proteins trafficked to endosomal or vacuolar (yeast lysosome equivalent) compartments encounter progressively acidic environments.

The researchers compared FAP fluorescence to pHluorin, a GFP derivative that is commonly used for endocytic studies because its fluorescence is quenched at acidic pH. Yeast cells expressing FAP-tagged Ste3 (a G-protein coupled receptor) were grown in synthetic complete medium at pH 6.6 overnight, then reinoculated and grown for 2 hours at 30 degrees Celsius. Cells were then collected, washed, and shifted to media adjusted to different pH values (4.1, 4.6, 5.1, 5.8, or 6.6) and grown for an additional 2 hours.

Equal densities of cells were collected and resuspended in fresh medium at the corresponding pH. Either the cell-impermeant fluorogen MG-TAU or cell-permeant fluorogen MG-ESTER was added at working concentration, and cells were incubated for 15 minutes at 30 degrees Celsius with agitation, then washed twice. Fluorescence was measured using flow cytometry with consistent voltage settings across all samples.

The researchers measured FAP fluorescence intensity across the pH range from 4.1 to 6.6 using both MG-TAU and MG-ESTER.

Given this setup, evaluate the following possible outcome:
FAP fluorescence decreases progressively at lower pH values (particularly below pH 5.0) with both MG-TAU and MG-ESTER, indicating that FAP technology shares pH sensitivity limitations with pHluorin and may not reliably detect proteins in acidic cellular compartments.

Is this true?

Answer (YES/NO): NO